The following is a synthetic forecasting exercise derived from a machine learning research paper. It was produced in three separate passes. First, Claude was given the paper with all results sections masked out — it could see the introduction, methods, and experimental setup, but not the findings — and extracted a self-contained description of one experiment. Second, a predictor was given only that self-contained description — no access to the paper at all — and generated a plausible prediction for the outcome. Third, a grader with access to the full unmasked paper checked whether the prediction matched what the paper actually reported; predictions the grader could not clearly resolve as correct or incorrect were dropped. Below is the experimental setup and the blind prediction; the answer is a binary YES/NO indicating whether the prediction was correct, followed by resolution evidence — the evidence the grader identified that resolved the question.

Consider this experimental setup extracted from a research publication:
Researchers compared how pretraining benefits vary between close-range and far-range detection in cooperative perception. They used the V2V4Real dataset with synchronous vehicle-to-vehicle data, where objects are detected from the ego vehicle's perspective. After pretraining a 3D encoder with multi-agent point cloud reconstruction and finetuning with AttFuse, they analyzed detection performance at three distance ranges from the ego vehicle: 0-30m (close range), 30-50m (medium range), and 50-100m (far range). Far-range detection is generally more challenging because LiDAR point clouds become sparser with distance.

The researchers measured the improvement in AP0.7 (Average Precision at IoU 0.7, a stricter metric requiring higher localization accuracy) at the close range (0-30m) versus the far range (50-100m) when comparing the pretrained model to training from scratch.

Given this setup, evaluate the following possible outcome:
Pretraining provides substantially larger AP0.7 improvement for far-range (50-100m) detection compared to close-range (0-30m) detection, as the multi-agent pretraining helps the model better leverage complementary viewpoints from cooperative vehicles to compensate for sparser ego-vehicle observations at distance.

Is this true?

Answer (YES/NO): YES